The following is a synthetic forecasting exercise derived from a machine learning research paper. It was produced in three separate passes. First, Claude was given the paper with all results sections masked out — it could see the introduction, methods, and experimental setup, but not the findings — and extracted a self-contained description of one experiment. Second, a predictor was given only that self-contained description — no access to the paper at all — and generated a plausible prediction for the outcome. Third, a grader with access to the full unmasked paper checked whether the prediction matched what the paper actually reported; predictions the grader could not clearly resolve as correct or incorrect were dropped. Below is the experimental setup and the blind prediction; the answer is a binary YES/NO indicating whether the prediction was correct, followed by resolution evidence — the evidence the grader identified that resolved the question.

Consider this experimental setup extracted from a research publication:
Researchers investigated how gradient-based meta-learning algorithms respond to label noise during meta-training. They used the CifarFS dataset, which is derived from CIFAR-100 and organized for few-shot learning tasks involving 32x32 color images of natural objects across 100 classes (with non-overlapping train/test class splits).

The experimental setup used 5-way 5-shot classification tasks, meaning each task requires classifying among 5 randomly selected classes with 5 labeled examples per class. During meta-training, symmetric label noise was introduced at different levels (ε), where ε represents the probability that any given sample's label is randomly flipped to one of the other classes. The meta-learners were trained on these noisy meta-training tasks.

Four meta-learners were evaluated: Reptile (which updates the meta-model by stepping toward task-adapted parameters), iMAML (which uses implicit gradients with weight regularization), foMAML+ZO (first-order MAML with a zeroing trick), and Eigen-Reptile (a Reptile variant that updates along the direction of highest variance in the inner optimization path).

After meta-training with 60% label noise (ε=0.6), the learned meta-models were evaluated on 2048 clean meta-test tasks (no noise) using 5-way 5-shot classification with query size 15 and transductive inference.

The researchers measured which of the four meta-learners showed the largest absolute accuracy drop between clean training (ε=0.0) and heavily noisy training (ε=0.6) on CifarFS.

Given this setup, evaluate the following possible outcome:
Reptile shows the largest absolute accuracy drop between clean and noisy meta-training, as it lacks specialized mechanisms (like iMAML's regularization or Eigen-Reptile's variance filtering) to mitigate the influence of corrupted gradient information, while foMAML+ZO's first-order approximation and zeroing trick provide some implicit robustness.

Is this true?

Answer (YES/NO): NO